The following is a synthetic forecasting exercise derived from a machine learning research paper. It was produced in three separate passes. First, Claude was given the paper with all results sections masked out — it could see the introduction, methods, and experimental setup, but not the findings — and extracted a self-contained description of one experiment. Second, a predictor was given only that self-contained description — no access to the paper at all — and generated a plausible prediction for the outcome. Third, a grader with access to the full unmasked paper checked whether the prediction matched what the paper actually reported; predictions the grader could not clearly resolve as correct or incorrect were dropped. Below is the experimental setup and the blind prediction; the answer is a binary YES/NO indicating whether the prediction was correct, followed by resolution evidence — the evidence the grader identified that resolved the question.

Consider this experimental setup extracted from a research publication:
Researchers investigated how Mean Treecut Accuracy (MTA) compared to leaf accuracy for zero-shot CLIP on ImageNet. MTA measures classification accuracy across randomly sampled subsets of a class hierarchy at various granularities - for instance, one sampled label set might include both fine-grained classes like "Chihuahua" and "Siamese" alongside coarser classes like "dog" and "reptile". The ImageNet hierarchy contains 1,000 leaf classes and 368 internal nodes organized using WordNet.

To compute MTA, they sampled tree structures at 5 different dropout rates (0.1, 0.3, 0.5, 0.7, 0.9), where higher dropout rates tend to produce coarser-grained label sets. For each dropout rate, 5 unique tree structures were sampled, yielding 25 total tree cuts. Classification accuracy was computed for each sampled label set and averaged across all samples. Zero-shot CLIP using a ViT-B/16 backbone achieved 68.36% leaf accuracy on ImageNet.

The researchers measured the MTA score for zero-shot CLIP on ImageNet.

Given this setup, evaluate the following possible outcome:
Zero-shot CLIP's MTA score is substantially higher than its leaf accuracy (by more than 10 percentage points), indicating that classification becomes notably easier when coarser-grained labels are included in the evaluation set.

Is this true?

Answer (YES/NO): NO